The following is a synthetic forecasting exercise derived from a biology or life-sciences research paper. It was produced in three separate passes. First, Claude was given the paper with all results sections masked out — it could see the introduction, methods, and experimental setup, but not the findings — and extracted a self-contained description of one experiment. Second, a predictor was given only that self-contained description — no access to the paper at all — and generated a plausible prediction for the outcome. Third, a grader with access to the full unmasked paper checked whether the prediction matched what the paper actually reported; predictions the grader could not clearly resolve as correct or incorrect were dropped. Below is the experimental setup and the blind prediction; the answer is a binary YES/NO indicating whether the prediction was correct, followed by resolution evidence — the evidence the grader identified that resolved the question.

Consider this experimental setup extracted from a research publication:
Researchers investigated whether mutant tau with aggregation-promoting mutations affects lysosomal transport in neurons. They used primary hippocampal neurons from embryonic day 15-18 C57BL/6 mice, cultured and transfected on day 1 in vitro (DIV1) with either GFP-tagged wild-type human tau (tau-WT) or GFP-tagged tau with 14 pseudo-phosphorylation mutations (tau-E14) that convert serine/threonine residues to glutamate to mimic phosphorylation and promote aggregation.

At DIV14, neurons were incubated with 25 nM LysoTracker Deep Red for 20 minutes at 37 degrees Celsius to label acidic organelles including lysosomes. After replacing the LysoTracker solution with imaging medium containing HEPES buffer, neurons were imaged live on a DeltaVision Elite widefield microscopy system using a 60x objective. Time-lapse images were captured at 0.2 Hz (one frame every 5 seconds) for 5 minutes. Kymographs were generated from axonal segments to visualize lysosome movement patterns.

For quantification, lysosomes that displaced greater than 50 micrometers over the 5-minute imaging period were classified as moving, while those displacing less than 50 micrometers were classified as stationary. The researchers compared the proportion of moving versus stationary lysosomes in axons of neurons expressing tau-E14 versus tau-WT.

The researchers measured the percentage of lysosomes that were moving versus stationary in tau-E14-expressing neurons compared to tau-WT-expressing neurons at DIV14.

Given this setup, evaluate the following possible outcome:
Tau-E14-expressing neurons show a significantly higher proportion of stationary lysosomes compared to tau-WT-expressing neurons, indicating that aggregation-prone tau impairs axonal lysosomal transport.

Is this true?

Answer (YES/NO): YES